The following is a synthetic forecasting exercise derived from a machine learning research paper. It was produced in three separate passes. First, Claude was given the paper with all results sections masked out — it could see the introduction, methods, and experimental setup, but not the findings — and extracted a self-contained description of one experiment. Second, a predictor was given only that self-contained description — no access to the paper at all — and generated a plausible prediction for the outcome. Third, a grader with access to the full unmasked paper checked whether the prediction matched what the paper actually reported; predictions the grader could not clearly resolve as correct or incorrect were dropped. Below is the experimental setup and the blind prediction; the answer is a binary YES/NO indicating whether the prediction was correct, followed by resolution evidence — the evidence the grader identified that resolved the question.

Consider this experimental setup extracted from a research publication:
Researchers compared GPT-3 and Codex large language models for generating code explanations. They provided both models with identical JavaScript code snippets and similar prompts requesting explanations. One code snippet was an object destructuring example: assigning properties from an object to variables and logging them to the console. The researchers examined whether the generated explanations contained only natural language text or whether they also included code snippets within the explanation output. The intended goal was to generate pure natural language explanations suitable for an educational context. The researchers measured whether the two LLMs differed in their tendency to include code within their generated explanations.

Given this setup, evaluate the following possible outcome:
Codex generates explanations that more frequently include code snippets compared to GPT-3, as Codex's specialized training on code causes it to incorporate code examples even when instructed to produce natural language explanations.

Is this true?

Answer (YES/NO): YES